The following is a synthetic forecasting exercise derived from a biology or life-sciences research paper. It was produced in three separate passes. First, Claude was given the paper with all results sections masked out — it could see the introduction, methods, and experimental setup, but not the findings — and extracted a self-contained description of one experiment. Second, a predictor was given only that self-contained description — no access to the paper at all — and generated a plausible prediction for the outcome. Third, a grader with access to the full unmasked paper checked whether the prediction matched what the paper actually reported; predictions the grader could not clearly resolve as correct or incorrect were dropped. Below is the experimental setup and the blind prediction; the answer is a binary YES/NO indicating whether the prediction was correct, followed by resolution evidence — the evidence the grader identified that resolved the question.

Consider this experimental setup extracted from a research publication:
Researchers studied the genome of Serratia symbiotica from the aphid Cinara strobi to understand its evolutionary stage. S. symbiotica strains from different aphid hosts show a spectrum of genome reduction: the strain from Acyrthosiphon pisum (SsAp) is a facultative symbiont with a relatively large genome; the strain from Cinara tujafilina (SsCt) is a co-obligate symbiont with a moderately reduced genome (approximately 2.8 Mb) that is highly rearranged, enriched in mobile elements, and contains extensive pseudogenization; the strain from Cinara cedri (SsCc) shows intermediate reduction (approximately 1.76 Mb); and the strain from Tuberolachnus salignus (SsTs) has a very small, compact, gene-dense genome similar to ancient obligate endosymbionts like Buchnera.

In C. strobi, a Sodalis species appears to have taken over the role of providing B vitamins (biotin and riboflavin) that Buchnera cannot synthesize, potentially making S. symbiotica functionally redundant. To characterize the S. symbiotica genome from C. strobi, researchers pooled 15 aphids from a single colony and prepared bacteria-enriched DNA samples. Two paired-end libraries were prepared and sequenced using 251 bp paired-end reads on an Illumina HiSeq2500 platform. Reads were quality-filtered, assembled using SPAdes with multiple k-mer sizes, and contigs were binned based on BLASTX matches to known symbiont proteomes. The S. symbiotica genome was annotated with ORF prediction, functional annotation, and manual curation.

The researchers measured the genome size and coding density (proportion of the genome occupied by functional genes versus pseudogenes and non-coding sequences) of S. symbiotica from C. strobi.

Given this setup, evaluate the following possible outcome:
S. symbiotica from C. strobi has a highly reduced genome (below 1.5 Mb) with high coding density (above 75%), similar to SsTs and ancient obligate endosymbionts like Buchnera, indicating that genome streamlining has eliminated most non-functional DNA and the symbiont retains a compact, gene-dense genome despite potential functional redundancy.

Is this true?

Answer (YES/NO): NO